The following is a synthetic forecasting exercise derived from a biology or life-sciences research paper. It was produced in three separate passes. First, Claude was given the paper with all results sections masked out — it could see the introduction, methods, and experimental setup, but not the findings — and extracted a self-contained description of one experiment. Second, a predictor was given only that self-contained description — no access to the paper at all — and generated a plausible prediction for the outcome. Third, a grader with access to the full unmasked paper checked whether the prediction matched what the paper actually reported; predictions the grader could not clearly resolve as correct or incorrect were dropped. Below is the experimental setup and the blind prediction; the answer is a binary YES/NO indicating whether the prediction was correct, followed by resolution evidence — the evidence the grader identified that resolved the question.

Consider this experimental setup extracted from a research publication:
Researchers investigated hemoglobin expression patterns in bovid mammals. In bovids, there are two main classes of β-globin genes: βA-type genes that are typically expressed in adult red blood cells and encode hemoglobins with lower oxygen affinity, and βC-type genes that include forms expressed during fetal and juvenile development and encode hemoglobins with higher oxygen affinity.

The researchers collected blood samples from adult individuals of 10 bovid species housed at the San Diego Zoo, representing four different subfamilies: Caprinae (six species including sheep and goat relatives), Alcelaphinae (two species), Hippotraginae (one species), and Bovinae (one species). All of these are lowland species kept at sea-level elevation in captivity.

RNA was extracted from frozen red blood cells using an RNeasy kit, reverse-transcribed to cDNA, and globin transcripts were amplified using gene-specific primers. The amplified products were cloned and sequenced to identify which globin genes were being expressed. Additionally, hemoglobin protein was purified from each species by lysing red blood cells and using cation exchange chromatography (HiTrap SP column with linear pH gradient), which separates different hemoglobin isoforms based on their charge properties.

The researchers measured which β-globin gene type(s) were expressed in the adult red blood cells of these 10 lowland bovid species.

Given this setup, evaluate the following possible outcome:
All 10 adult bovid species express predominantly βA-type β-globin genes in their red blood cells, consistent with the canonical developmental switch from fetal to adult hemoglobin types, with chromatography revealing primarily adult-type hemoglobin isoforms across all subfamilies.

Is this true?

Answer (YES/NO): YES